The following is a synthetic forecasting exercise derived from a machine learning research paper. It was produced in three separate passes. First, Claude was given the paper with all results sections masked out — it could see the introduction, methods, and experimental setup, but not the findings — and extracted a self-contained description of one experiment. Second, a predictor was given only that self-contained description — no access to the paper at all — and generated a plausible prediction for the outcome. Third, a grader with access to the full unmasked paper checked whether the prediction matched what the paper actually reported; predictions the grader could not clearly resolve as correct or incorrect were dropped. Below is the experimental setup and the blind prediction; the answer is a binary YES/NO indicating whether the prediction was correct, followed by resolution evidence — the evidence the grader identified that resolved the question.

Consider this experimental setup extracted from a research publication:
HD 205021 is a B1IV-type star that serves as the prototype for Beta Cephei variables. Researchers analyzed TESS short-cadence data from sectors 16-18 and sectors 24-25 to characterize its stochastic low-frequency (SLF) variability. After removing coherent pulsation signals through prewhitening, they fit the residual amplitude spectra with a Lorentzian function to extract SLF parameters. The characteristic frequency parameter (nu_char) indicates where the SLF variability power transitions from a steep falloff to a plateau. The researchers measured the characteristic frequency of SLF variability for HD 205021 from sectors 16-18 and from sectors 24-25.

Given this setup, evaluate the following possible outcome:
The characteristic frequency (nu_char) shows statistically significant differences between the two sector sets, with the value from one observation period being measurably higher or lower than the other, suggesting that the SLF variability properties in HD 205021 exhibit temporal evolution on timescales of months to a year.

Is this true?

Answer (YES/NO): YES